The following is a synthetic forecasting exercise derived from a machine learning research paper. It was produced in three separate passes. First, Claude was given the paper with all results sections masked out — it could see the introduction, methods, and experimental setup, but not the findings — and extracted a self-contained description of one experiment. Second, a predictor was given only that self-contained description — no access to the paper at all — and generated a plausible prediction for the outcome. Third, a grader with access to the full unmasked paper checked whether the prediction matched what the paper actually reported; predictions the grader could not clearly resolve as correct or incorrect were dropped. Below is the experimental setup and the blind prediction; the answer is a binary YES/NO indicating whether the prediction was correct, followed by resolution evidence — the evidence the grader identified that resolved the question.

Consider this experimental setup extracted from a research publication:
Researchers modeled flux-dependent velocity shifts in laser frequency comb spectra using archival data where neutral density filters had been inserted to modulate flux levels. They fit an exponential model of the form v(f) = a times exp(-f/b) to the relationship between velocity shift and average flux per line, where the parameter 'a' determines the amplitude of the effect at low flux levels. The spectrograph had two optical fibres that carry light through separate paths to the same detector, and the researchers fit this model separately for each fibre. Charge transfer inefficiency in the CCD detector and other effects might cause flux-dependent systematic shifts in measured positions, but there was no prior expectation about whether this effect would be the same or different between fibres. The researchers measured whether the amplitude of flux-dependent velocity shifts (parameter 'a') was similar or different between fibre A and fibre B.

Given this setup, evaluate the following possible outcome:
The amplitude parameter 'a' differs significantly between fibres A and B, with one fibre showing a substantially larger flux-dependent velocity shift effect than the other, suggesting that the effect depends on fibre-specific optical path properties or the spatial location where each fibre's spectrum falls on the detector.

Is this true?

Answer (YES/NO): YES